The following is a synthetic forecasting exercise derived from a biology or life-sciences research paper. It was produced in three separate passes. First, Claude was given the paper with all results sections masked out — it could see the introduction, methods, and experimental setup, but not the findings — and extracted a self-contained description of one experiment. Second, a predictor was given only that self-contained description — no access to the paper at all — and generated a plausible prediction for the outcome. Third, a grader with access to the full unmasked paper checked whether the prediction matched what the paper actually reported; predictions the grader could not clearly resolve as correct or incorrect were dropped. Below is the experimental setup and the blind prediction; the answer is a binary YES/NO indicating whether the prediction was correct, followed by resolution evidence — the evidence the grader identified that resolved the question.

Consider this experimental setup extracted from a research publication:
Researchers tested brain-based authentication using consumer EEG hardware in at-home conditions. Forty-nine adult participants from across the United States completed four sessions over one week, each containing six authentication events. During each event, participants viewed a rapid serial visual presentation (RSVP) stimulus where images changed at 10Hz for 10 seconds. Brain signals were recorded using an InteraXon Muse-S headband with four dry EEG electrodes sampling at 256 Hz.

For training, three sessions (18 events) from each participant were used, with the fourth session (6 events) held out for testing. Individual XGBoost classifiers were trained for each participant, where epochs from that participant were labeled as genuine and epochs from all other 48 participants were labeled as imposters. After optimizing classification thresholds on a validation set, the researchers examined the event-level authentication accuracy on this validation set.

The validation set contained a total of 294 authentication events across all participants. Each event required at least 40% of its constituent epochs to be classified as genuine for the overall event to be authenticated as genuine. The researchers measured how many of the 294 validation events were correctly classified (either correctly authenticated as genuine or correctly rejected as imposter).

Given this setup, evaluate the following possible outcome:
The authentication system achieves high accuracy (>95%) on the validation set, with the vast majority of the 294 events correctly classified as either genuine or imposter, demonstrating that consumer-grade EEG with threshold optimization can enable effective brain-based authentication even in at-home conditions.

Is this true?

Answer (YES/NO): YES